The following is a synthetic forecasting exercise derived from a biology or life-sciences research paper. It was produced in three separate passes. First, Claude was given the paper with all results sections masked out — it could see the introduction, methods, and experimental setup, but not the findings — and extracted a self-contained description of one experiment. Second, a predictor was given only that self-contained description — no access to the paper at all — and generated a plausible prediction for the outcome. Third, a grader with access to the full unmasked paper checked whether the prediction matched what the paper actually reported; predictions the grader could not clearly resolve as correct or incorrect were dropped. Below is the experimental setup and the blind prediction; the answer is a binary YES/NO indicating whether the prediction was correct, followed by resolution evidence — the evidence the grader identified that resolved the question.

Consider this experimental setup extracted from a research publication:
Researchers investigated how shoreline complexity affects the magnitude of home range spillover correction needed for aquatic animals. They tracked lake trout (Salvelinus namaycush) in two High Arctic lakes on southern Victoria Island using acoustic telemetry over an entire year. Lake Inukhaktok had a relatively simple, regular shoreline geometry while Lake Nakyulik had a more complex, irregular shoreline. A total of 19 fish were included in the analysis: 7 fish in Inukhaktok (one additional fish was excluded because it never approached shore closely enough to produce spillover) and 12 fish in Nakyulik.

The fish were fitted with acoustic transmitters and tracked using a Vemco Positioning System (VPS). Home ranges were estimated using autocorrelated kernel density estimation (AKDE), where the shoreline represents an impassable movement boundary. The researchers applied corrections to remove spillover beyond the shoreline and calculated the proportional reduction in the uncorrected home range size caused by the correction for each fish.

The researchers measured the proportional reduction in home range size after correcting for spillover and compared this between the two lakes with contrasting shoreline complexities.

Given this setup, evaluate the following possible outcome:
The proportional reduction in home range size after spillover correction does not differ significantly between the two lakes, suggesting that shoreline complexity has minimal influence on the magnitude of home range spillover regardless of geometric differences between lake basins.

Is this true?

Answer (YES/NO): NO